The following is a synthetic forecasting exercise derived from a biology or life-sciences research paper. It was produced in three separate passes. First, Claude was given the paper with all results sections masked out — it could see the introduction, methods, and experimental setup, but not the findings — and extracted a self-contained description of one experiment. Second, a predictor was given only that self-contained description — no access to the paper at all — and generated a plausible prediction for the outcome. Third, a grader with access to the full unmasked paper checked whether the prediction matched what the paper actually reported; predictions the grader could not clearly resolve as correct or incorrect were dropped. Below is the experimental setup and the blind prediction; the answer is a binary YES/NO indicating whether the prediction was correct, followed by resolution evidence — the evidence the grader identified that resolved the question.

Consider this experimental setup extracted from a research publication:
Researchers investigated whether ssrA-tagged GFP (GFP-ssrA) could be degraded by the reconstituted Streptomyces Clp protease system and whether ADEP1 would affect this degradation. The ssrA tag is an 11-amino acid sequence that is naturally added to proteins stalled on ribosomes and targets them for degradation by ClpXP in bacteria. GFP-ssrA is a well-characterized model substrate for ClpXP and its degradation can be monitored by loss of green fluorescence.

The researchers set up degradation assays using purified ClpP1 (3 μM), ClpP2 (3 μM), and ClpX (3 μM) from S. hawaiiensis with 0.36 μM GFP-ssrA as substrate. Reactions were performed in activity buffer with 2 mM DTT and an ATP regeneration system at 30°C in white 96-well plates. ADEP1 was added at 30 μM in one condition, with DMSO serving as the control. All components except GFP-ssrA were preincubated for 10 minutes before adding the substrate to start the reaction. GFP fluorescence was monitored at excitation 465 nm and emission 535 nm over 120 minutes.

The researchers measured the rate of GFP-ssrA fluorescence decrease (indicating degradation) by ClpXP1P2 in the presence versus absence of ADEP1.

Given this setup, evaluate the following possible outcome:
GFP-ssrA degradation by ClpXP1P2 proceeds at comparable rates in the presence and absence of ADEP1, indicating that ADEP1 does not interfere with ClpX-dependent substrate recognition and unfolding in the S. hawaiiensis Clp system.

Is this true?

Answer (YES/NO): NO